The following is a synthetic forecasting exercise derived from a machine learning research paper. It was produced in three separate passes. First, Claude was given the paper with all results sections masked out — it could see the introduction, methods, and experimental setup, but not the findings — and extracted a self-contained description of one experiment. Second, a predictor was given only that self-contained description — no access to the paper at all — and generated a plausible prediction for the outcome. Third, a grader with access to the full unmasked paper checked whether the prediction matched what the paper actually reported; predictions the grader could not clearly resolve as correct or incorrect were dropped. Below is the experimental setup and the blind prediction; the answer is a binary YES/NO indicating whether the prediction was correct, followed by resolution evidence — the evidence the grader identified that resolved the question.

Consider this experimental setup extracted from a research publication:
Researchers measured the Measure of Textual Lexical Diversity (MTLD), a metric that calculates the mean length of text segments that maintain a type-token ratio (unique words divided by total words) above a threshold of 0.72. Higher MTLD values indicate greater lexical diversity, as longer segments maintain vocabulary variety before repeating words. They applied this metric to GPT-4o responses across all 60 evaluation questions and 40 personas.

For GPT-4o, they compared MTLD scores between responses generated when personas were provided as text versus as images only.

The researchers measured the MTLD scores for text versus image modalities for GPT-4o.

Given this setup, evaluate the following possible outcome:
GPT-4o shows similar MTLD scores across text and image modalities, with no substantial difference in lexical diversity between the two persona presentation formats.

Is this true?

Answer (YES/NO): NO